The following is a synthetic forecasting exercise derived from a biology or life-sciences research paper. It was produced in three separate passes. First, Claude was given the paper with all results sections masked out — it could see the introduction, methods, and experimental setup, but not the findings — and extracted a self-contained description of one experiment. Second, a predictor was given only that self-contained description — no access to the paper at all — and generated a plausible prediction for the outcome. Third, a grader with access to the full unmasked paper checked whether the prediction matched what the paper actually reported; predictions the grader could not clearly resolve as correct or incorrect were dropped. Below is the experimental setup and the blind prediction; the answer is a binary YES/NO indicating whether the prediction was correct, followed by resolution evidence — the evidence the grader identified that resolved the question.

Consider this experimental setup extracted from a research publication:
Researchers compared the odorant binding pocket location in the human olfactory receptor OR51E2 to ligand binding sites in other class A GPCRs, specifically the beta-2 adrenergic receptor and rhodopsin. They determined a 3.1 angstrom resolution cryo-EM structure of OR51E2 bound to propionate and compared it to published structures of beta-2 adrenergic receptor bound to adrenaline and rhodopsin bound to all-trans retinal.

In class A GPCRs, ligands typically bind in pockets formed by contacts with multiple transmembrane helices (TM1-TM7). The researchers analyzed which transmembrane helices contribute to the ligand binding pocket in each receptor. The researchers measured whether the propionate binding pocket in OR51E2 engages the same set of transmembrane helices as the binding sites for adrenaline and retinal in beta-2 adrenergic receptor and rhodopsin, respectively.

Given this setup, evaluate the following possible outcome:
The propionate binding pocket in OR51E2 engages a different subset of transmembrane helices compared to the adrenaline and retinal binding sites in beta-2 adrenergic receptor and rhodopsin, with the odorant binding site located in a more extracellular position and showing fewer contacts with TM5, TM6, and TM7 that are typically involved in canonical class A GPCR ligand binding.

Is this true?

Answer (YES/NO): NO